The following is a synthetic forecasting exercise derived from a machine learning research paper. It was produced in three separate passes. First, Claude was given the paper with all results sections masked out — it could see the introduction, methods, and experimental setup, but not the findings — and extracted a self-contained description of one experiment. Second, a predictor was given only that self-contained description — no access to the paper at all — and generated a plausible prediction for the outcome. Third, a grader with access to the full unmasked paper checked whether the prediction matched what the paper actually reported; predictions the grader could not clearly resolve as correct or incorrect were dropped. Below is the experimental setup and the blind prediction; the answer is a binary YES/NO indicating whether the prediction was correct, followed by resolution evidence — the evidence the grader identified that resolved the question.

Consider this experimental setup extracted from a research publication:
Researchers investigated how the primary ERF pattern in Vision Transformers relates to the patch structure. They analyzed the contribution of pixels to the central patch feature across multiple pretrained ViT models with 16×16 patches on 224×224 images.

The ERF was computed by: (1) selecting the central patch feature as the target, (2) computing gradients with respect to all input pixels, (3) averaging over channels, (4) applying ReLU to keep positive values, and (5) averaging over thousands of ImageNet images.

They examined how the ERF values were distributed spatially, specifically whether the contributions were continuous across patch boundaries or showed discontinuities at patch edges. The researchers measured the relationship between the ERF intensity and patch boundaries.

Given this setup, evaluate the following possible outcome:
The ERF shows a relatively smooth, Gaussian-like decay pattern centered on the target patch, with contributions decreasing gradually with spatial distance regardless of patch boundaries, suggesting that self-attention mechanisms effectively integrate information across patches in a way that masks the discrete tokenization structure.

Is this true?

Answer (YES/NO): NO